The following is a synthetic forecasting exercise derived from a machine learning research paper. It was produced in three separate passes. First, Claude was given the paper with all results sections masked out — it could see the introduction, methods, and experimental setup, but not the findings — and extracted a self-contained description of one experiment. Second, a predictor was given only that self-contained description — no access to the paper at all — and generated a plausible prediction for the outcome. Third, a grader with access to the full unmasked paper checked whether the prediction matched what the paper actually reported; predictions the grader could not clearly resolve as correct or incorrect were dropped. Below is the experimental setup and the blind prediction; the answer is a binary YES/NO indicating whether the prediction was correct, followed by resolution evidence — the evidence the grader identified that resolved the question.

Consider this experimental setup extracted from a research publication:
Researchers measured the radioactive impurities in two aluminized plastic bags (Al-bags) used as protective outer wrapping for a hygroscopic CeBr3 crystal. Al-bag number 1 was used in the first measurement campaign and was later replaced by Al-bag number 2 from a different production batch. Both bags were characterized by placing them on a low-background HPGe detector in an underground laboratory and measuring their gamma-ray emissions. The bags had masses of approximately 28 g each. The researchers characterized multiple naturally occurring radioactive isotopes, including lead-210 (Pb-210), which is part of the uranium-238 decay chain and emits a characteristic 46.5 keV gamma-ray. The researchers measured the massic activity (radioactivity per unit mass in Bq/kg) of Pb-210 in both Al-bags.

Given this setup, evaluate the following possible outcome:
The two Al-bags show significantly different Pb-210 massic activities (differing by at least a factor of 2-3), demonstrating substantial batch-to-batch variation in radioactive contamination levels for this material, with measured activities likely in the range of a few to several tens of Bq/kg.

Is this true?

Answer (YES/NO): NO